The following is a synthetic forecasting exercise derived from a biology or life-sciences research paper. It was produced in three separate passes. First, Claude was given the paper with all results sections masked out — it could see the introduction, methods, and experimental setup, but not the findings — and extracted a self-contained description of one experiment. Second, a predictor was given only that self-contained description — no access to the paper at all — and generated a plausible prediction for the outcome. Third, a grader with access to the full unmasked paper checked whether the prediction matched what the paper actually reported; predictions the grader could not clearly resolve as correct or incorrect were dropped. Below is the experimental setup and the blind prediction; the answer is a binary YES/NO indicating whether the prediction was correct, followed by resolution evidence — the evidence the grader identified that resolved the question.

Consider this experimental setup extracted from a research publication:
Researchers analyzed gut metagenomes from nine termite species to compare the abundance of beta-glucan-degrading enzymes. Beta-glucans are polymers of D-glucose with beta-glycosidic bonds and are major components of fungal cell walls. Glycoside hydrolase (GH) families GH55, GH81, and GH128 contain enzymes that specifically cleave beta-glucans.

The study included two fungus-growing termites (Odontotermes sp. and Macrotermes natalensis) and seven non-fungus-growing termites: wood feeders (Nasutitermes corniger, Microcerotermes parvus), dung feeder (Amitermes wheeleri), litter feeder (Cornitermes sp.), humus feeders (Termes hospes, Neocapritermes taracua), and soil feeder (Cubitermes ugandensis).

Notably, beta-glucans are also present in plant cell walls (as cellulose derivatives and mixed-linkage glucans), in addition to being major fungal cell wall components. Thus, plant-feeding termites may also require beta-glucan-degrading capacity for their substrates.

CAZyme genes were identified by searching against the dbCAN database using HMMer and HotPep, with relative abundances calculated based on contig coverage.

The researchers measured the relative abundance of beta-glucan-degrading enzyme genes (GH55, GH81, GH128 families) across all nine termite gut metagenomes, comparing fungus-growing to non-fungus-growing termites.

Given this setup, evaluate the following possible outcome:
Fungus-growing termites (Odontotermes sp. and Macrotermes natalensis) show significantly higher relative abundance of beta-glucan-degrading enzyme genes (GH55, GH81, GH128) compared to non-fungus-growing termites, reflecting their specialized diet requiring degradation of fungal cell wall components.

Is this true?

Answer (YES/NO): YES